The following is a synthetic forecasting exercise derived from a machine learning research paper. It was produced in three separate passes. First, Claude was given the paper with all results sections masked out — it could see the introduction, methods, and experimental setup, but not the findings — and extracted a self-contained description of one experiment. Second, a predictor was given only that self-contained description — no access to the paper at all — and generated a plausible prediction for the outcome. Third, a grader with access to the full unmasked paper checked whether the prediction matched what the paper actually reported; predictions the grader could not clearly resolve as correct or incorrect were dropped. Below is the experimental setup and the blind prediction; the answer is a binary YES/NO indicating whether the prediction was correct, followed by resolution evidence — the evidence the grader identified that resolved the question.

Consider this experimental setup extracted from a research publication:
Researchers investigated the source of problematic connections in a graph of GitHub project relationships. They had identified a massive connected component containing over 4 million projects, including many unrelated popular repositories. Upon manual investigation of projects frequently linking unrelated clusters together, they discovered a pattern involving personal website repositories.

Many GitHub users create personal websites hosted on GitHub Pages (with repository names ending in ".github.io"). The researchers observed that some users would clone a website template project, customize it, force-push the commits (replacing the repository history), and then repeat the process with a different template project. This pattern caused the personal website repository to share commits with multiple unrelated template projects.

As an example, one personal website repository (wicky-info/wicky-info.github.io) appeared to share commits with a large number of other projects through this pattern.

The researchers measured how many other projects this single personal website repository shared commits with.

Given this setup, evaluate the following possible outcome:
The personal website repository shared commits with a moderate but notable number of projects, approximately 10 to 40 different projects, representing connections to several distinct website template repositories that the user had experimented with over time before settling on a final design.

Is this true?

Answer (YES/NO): NO